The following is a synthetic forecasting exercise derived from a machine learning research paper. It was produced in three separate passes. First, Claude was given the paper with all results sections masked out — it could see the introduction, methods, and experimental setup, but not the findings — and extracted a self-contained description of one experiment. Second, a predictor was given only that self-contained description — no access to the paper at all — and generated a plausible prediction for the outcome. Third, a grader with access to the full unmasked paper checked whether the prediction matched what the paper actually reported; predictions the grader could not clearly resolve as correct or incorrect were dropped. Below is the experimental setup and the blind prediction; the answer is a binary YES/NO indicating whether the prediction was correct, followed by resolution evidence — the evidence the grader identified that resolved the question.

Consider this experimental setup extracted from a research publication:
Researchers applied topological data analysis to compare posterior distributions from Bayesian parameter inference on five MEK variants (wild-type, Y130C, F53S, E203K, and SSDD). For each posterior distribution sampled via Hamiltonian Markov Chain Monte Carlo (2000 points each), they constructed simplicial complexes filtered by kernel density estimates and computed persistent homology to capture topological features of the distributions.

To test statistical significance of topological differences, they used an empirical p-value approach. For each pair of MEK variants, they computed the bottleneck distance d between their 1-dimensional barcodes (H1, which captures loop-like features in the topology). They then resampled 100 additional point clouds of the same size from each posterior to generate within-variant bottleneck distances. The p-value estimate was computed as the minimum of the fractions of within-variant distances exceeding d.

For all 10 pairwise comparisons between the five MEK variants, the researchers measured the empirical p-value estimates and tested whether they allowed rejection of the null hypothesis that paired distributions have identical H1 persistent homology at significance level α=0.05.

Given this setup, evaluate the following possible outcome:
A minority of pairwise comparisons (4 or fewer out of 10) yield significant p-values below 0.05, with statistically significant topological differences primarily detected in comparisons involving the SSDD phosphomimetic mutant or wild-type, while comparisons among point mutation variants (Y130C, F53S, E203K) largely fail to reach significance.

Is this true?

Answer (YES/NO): NO